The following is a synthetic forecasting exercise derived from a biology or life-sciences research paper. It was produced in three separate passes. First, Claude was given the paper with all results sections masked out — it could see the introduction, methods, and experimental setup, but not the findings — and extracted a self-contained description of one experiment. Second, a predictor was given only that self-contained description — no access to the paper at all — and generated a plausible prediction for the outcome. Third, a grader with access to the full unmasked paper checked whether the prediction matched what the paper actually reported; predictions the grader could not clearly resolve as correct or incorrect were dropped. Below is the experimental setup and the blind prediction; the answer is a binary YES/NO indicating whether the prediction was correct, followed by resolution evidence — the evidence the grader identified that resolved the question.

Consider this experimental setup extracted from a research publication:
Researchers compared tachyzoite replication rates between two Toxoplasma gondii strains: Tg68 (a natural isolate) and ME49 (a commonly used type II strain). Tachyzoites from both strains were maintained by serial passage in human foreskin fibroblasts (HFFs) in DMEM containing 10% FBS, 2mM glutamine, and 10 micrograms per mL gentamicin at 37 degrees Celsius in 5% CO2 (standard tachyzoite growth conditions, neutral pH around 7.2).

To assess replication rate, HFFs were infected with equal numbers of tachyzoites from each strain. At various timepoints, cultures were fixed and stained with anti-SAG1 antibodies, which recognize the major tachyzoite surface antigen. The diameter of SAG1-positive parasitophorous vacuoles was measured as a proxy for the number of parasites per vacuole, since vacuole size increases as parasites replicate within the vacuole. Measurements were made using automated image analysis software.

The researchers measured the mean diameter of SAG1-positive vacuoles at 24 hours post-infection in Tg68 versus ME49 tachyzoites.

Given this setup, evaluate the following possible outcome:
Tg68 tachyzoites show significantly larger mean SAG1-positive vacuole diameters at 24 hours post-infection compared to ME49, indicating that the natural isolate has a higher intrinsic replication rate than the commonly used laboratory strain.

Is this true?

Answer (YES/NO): NO